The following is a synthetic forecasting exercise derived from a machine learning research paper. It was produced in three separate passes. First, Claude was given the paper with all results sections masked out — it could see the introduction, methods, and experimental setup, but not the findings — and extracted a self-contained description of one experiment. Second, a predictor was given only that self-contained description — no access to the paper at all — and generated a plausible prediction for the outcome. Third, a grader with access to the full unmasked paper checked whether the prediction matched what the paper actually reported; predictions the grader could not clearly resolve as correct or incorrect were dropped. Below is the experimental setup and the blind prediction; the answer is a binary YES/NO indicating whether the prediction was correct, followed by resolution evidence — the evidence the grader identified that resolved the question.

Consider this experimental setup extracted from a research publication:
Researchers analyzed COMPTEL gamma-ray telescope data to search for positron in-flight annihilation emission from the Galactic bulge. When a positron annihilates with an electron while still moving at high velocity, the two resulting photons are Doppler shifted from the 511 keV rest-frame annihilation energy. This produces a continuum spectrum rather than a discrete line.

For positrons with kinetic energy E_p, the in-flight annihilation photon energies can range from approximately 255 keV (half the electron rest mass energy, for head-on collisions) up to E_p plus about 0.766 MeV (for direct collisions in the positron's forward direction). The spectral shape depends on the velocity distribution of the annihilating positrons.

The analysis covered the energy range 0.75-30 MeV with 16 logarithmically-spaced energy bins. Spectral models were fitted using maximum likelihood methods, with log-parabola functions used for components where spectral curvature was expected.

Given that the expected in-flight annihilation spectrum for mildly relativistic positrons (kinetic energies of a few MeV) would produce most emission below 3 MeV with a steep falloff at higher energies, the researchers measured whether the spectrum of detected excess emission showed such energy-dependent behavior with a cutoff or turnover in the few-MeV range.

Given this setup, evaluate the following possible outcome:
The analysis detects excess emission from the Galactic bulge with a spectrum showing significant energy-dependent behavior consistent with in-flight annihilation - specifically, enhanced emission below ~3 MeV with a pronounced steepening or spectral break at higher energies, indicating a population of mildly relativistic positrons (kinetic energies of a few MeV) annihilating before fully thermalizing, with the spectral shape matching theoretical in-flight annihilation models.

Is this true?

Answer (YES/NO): YES